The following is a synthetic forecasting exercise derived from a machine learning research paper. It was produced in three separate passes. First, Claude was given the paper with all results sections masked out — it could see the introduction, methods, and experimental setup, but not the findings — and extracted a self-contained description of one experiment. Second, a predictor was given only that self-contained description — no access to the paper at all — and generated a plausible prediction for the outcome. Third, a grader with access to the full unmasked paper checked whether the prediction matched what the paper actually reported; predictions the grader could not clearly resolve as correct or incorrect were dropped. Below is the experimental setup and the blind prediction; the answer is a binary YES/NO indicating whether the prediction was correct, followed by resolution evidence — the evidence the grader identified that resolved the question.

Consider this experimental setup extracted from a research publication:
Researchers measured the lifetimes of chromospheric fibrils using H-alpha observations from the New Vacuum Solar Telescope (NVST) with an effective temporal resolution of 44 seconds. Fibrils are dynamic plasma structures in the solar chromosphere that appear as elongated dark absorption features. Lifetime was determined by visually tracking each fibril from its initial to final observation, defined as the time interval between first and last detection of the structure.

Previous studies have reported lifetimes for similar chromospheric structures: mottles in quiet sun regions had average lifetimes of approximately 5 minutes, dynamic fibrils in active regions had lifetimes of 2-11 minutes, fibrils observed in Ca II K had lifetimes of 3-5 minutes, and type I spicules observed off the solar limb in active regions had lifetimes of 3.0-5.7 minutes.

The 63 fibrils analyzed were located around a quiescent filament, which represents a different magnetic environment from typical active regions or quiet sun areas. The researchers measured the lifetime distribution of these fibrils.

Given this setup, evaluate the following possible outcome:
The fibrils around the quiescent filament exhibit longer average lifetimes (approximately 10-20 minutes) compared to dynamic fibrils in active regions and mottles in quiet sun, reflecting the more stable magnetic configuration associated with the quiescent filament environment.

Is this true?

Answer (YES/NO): NO